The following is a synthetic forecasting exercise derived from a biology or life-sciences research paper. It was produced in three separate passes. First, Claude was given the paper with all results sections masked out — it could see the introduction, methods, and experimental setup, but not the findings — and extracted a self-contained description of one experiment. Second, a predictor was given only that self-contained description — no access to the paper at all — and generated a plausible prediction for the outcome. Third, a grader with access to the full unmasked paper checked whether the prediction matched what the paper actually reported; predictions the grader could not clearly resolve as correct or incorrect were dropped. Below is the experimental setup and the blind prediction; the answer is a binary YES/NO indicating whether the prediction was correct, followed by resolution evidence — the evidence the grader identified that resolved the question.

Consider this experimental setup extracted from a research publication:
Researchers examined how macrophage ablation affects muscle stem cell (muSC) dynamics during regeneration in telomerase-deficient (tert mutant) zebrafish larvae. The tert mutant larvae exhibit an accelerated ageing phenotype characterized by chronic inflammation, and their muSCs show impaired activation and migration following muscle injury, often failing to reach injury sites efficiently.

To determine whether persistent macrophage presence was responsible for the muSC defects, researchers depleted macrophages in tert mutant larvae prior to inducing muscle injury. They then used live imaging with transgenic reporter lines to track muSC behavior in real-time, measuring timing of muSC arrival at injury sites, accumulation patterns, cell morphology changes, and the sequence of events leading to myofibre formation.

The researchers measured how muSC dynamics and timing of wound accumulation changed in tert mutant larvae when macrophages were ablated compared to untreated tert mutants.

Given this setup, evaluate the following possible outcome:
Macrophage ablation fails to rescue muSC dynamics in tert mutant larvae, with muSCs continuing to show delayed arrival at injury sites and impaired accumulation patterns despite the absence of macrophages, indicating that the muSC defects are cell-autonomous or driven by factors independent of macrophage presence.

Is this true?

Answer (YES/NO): NO